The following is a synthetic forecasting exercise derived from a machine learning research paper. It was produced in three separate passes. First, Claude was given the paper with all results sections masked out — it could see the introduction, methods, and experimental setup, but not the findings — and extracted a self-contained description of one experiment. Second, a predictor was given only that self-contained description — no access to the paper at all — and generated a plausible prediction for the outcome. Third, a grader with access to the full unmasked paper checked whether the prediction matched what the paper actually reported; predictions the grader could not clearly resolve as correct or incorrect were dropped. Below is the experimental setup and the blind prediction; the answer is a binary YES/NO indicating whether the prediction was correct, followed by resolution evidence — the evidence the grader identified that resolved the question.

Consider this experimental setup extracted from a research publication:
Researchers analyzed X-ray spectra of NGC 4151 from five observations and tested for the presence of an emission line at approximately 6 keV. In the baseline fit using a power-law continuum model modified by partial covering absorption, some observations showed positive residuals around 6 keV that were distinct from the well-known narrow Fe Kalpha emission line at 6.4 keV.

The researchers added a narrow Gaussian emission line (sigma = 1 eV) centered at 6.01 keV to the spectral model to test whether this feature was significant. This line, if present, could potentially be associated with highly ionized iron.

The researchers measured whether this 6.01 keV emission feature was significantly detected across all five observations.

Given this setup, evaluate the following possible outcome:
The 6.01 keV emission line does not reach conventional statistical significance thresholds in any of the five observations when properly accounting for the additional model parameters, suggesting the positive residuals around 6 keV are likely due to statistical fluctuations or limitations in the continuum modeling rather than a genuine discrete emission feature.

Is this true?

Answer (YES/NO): NO